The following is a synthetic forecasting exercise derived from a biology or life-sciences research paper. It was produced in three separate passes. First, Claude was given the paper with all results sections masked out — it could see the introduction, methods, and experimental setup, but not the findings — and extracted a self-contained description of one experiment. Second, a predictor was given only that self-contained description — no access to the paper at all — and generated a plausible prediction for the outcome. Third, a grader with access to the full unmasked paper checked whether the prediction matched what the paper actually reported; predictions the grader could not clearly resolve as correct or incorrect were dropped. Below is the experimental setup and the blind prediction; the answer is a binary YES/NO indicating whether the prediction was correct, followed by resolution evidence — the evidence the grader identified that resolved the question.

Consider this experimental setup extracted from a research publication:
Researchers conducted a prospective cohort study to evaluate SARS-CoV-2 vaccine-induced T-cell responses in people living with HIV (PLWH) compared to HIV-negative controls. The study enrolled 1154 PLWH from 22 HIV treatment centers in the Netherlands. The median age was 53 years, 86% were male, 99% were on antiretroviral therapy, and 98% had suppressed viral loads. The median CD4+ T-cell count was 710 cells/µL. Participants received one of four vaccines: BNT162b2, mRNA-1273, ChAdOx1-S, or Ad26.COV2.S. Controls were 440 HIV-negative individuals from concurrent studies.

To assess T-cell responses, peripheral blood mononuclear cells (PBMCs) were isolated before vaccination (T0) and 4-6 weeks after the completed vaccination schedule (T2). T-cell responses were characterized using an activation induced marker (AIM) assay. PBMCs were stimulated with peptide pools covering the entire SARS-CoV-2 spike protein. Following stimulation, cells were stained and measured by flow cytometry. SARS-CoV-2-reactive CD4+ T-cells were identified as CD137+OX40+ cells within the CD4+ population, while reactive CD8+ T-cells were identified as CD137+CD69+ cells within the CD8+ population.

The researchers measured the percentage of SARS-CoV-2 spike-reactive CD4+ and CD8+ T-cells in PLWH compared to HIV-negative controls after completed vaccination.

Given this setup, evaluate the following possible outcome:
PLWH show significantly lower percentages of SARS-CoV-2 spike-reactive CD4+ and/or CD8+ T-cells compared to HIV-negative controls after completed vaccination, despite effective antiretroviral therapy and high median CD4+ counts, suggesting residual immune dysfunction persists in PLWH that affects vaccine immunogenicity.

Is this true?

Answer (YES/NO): NO